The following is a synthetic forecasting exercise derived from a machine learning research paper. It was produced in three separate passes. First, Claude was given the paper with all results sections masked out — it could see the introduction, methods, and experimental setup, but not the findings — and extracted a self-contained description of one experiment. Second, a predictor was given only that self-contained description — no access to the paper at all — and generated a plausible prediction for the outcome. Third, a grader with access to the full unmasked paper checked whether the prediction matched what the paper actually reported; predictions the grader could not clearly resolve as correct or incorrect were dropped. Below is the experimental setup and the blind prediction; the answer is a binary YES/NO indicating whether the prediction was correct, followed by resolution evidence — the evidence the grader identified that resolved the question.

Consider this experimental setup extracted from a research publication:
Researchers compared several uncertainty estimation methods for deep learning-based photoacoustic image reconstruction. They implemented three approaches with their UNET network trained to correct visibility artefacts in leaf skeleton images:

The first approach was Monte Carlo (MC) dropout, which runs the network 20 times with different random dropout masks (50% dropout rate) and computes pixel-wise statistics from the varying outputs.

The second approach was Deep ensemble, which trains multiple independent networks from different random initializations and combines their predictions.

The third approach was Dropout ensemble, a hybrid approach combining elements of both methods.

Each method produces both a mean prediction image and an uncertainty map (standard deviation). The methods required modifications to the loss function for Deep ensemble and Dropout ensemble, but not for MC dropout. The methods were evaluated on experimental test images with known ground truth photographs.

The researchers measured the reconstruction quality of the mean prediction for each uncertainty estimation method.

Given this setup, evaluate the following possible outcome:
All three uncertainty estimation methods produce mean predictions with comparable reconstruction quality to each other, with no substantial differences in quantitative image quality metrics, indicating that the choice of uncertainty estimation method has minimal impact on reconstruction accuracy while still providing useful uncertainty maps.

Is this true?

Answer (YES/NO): NO